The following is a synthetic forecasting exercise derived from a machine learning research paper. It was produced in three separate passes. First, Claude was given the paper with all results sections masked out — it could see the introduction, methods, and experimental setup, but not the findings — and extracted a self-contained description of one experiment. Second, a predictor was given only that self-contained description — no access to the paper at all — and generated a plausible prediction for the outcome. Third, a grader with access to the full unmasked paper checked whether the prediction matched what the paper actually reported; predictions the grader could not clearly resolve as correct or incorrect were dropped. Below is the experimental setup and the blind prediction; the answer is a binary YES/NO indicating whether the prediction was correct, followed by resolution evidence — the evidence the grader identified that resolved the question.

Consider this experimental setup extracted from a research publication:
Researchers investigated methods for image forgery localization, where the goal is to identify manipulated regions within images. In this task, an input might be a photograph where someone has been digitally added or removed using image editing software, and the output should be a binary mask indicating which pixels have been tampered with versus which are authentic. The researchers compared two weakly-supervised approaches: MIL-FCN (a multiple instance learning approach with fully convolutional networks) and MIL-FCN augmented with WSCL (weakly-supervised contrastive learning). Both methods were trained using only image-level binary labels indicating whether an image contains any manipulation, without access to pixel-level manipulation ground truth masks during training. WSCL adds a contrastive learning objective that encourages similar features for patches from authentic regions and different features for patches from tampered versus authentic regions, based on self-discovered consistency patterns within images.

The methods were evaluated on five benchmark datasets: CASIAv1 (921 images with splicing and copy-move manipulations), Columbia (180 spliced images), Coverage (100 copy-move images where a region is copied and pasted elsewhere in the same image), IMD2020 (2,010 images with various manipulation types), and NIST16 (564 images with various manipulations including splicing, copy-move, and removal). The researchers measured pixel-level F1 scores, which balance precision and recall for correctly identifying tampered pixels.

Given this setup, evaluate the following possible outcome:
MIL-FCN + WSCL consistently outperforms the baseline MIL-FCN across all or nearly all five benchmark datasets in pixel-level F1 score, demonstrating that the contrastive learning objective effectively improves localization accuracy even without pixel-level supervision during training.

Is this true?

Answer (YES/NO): YES